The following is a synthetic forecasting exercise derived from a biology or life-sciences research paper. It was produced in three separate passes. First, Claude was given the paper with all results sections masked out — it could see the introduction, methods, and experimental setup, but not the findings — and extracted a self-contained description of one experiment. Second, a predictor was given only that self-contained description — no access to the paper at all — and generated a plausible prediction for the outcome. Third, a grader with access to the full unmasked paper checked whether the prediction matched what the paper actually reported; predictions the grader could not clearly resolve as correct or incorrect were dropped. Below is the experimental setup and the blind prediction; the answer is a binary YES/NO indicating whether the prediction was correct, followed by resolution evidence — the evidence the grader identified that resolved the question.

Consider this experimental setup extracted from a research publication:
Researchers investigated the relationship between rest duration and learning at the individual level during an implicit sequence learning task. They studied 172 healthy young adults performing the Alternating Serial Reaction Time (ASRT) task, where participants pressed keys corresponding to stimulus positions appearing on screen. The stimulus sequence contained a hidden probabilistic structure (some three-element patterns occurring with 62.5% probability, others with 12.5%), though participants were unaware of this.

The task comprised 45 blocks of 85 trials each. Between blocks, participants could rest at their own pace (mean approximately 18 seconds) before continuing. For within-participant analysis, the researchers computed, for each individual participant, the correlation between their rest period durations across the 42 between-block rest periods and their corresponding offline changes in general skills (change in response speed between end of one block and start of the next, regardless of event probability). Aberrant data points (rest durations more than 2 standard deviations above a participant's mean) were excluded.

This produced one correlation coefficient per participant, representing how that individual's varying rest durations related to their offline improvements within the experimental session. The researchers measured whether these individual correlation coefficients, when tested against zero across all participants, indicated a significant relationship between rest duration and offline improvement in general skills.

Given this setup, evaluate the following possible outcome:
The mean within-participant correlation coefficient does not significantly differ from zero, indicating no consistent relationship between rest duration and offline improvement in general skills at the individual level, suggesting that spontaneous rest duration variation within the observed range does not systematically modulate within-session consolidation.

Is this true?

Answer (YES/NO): NO